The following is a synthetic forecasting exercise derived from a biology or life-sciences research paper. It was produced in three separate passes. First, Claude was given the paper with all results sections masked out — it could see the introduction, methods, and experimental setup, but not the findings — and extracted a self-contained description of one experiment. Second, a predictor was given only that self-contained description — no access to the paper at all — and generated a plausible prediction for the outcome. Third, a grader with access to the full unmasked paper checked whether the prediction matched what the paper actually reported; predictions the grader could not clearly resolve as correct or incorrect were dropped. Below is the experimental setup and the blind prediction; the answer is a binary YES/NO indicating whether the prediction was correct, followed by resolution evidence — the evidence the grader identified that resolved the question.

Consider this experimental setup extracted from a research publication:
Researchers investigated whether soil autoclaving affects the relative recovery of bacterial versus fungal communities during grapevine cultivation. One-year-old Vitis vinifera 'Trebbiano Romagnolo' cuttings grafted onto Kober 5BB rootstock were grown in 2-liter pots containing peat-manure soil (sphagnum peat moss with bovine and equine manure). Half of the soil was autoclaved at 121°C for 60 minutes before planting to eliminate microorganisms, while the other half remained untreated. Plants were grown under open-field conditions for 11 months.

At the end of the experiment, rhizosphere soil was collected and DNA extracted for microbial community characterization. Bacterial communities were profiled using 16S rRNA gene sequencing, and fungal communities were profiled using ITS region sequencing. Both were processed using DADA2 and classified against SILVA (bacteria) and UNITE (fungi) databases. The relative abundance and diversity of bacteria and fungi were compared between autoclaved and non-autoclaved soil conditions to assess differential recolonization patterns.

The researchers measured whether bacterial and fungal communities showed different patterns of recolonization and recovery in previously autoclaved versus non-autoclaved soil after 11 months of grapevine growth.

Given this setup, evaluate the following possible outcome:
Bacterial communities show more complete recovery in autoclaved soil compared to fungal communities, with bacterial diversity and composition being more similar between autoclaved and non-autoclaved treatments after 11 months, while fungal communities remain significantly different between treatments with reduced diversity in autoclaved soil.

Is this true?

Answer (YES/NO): NO